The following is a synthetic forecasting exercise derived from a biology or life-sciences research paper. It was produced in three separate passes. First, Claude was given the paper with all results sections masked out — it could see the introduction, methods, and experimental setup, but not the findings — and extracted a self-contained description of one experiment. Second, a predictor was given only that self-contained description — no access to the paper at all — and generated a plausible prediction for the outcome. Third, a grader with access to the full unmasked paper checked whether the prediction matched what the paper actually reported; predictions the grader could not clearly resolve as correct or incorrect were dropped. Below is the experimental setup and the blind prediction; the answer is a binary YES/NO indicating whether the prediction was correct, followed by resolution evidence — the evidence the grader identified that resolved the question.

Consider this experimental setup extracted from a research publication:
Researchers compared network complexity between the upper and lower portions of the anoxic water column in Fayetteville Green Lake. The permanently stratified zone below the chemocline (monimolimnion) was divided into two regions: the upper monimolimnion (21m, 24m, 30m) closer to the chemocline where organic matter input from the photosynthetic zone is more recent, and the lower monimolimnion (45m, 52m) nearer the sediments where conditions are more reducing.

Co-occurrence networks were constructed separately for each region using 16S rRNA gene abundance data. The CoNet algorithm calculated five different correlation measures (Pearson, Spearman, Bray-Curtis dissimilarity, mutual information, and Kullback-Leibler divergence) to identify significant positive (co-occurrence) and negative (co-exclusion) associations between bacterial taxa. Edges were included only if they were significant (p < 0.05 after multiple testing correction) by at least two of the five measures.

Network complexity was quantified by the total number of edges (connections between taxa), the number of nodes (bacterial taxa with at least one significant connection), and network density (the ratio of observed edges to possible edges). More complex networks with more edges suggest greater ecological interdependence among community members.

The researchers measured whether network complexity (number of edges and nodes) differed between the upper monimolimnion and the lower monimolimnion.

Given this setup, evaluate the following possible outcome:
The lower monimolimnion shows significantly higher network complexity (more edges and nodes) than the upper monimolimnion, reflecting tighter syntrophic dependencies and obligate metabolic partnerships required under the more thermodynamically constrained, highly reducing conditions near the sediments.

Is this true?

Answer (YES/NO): NO